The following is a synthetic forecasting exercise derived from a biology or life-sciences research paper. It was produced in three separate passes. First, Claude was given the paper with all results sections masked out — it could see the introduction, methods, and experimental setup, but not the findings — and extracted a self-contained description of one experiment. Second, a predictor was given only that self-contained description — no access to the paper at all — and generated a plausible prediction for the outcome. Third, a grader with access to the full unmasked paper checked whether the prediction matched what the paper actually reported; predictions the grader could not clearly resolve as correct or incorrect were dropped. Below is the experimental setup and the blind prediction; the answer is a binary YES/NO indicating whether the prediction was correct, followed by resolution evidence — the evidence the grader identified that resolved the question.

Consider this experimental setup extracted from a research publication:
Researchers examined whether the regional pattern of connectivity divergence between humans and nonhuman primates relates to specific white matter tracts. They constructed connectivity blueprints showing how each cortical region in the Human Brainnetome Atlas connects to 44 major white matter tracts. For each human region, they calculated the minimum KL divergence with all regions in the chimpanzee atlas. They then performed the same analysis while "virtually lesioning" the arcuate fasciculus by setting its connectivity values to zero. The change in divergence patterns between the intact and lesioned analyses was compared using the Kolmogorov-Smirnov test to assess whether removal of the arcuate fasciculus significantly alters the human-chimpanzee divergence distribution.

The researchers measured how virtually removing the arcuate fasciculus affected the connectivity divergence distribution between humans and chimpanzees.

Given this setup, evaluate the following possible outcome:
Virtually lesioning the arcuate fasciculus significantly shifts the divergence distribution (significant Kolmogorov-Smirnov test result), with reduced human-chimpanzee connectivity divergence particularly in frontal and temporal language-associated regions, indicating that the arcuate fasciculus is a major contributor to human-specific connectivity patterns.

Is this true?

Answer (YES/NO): NO